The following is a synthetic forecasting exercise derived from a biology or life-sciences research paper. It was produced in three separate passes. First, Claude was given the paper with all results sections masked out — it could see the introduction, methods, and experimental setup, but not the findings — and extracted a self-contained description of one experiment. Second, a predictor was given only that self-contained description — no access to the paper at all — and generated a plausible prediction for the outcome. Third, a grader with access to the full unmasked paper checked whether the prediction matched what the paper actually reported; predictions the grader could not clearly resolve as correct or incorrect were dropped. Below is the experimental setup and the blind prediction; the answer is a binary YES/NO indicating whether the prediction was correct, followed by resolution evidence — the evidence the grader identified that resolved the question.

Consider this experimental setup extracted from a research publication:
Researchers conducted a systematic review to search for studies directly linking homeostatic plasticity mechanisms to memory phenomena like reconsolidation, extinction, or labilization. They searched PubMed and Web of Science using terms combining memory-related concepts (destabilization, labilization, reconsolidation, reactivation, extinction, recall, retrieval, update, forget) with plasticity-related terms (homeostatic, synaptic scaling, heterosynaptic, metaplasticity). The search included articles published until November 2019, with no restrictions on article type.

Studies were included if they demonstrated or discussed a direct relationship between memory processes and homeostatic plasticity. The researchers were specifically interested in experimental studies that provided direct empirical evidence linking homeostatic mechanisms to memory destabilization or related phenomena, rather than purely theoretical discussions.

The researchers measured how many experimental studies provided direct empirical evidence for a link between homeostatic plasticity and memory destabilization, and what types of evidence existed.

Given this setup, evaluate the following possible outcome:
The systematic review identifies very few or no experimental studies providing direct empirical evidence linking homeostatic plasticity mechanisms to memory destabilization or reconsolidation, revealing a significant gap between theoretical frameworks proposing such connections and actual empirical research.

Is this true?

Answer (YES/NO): YES